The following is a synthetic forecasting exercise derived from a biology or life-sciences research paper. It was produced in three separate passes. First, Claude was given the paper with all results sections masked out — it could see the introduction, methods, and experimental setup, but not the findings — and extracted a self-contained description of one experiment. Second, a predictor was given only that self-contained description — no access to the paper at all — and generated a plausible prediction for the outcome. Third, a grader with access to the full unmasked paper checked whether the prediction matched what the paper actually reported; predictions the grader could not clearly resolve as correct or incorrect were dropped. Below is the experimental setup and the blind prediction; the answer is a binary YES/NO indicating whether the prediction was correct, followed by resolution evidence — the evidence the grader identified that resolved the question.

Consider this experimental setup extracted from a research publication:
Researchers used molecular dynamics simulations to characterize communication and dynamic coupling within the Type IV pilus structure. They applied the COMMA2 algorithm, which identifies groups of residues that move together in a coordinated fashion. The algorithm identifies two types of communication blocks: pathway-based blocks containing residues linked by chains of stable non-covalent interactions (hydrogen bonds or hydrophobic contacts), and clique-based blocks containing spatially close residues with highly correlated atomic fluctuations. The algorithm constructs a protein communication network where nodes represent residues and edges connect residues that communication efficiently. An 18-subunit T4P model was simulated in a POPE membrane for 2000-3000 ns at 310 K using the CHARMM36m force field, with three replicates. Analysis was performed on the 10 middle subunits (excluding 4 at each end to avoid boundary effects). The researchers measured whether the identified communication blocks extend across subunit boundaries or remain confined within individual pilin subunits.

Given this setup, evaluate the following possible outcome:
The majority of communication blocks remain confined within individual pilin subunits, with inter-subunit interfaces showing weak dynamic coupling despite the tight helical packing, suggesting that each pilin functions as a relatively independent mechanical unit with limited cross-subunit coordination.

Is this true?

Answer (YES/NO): NO